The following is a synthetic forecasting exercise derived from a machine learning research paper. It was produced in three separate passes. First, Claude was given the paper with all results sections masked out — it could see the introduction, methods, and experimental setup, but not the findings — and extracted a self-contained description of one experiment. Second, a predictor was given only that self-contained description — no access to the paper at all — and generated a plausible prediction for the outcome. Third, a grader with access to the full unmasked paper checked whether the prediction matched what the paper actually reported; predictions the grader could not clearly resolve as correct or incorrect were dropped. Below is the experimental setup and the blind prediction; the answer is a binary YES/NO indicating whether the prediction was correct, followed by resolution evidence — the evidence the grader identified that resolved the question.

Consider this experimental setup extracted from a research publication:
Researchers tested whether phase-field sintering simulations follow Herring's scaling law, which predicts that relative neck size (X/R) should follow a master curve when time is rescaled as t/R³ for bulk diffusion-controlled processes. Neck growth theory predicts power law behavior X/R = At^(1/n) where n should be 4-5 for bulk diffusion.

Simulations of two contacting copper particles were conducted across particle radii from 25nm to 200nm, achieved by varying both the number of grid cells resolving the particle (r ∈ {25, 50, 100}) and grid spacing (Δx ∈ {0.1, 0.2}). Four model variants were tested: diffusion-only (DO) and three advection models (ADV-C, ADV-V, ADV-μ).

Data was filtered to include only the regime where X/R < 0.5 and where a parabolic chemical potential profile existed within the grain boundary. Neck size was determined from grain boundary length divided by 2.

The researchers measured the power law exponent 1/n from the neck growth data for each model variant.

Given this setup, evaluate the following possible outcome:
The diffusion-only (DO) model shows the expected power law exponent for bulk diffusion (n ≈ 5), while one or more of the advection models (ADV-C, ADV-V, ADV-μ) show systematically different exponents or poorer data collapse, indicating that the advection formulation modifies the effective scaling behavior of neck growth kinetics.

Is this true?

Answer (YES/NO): NO